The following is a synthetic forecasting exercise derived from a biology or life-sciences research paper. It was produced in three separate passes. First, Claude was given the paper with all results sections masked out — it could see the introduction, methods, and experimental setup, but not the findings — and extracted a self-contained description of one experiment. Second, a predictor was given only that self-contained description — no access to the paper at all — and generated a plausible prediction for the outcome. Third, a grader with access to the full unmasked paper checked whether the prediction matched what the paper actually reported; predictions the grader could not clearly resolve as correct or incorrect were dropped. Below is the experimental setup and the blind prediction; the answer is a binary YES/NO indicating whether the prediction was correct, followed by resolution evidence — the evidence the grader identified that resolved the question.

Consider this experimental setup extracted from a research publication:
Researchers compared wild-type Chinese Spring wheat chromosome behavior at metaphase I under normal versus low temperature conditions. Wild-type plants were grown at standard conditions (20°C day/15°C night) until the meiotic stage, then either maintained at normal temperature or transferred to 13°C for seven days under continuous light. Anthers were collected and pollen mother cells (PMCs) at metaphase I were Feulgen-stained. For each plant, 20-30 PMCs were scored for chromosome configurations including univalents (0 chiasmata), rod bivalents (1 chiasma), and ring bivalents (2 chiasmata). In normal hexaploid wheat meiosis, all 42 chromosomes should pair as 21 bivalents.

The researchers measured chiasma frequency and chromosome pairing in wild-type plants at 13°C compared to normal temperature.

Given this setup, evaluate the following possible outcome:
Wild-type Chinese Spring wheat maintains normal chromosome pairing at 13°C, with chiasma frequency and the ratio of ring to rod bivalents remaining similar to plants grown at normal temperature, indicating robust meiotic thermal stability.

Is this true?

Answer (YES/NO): YES